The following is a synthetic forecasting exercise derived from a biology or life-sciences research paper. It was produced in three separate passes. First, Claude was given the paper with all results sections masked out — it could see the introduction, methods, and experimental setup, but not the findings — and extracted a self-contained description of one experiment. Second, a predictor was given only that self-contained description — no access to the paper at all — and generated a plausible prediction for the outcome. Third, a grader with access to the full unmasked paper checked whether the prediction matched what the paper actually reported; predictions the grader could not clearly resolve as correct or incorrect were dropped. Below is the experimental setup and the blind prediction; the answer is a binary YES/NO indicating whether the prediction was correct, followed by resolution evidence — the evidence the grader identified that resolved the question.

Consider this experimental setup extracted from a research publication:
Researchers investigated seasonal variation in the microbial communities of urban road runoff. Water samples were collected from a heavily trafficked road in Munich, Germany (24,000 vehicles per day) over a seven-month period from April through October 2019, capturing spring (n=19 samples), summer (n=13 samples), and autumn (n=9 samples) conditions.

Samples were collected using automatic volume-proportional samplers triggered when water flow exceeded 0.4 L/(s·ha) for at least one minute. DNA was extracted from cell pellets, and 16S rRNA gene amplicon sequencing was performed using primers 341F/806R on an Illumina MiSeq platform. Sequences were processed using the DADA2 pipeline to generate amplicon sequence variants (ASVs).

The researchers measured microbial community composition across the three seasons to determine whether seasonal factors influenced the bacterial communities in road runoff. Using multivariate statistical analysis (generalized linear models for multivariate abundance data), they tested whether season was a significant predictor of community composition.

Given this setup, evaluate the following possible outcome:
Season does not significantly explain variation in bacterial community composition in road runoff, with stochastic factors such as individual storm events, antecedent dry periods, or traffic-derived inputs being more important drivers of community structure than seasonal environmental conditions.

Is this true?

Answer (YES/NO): NO